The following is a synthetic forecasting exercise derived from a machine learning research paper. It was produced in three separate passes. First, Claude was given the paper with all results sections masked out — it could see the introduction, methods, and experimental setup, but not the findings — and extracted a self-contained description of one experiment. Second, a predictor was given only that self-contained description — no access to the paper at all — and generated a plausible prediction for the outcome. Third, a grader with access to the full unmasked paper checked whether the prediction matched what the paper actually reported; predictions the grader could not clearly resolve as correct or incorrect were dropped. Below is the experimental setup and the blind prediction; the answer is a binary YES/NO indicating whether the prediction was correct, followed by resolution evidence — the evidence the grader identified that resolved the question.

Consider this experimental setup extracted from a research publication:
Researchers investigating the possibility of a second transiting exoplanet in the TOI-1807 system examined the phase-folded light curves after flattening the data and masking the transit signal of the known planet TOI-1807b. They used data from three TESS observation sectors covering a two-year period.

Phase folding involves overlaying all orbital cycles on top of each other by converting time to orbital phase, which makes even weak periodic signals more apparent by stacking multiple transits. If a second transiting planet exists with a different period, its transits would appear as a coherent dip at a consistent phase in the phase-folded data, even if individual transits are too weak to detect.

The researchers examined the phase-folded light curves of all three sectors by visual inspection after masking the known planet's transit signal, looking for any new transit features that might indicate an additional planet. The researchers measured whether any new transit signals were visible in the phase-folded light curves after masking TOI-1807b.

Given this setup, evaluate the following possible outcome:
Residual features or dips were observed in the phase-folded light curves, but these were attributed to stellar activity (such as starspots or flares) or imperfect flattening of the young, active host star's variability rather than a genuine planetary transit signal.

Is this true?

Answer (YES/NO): NO